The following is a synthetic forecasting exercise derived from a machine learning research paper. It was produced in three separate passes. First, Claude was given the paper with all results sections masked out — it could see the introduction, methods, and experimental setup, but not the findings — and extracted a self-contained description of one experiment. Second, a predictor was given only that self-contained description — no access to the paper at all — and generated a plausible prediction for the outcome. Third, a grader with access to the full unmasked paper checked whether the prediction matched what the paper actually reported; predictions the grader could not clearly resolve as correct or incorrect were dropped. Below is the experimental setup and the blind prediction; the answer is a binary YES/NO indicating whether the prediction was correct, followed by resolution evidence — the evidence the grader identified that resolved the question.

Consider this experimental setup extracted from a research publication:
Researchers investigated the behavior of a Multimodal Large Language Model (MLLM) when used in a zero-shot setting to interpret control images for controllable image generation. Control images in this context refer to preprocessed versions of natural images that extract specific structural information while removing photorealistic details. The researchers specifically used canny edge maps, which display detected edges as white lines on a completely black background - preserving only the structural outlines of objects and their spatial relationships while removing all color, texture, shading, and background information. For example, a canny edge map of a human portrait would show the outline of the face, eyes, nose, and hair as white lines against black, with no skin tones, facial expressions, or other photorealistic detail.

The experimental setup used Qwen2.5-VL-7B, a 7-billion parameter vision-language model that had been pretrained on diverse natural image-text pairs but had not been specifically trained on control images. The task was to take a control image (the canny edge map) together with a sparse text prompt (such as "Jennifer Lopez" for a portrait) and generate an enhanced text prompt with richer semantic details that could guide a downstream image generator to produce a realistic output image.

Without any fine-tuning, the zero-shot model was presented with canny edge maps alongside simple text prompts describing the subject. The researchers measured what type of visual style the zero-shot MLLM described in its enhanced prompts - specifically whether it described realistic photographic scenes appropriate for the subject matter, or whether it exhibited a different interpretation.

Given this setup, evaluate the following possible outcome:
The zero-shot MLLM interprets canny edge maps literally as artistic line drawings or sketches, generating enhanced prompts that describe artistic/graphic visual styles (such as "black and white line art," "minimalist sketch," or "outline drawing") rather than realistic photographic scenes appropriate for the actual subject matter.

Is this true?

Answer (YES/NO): YES